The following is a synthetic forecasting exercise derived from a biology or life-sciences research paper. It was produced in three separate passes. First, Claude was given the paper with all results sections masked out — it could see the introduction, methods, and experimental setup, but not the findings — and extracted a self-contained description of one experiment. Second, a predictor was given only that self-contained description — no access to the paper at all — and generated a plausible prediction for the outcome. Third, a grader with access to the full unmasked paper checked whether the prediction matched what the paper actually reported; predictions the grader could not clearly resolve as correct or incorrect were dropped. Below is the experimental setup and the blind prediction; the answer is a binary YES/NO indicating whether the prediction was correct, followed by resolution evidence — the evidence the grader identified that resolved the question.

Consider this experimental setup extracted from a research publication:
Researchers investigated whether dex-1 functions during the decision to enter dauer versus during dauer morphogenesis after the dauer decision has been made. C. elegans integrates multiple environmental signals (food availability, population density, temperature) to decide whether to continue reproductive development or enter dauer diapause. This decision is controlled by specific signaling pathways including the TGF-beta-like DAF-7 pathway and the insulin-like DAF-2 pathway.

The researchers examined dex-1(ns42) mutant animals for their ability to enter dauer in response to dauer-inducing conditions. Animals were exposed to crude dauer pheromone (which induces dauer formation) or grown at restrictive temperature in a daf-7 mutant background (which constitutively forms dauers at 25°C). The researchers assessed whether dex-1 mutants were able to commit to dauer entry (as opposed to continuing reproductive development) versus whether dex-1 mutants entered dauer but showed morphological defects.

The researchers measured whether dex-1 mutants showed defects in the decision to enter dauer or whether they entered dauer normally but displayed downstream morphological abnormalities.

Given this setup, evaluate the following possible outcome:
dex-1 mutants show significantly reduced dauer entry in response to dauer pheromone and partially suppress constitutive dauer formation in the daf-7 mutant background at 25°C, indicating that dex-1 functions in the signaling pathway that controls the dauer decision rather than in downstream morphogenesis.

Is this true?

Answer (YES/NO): NO